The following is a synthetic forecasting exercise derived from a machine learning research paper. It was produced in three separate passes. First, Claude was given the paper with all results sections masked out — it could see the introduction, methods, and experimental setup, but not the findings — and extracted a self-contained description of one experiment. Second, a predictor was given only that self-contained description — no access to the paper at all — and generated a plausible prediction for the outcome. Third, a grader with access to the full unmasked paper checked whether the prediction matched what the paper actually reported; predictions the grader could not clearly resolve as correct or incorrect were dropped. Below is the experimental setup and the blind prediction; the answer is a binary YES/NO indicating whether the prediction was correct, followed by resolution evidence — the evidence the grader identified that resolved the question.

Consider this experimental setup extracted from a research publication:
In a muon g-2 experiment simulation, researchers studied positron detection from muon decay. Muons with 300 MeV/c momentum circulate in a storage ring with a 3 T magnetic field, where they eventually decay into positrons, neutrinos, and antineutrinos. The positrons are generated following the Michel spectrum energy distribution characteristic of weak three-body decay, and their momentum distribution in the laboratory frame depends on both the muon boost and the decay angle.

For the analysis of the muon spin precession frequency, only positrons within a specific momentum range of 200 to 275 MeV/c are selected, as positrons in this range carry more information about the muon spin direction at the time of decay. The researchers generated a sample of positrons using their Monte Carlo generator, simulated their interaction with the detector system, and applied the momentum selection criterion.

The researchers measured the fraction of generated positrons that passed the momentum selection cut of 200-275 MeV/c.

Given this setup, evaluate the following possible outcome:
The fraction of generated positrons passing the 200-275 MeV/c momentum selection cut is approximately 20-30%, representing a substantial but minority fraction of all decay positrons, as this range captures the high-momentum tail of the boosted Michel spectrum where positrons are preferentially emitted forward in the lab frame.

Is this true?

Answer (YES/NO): NO